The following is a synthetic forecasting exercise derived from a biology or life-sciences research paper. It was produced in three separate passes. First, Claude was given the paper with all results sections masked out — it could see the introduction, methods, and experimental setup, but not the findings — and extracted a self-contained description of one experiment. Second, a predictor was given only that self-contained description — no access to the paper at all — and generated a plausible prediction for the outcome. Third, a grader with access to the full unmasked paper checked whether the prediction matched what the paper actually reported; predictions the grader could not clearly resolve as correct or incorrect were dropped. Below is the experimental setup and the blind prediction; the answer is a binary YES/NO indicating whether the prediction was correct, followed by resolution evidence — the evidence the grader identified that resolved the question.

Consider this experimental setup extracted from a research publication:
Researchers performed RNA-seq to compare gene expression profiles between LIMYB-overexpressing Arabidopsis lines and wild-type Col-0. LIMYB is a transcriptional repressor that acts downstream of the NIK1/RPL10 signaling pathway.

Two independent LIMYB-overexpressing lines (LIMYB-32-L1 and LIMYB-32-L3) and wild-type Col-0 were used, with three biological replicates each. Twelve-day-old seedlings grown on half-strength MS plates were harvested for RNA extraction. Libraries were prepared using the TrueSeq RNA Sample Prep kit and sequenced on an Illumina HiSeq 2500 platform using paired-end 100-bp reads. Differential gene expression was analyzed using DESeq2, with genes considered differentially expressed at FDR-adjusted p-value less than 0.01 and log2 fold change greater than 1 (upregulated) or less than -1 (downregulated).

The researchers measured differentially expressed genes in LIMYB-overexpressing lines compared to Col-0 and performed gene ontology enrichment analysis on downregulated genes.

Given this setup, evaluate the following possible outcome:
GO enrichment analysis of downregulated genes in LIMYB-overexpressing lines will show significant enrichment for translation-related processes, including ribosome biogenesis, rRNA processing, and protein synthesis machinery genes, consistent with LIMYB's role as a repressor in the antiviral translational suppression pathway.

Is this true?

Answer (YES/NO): YES